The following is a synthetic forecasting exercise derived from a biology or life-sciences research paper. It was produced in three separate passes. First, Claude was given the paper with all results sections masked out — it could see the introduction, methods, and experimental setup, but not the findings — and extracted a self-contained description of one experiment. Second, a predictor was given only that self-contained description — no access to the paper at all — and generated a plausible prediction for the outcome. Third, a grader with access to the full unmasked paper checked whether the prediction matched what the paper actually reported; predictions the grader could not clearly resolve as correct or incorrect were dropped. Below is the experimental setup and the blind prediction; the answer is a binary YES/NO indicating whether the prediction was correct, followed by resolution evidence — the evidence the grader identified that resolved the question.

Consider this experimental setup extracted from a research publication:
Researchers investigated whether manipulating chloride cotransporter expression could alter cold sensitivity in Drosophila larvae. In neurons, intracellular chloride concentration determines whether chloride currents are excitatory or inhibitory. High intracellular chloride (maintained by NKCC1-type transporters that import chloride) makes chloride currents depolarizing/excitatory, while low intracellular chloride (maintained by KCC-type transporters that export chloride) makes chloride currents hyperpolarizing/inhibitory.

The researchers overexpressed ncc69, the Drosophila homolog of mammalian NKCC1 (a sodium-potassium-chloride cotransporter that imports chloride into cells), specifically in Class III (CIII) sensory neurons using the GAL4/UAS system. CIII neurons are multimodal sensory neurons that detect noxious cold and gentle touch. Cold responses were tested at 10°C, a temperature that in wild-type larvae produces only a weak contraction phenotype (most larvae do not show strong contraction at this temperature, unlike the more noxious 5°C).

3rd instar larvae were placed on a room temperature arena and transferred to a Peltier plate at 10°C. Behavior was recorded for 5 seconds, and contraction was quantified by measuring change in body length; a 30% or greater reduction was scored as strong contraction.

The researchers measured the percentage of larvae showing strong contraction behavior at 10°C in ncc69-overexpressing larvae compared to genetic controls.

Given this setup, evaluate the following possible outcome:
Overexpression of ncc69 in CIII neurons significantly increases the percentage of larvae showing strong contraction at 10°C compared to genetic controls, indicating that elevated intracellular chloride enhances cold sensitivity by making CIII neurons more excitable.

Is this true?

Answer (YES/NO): YES